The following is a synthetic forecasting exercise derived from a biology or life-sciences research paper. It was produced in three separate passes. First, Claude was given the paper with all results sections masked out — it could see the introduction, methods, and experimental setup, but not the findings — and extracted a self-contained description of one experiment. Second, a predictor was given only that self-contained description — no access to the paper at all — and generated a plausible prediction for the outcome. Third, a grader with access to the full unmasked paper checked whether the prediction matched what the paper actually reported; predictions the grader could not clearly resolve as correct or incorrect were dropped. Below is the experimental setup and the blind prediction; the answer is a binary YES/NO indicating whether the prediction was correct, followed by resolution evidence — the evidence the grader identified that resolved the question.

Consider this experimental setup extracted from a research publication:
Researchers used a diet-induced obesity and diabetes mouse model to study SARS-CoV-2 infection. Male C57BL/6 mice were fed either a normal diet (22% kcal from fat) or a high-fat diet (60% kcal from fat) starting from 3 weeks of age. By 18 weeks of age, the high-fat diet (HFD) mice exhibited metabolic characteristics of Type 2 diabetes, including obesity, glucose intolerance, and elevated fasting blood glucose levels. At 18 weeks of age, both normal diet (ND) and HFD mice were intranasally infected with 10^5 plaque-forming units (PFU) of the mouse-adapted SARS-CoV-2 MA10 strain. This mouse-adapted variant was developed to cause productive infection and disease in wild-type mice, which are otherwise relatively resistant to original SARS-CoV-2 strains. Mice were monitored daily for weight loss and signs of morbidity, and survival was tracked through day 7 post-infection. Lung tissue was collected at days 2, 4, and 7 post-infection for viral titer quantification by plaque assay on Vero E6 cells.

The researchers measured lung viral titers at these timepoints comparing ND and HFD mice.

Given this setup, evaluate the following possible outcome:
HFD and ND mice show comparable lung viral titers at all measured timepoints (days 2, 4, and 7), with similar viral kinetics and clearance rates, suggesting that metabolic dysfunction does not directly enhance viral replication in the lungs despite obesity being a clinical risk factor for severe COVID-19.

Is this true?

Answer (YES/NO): YES